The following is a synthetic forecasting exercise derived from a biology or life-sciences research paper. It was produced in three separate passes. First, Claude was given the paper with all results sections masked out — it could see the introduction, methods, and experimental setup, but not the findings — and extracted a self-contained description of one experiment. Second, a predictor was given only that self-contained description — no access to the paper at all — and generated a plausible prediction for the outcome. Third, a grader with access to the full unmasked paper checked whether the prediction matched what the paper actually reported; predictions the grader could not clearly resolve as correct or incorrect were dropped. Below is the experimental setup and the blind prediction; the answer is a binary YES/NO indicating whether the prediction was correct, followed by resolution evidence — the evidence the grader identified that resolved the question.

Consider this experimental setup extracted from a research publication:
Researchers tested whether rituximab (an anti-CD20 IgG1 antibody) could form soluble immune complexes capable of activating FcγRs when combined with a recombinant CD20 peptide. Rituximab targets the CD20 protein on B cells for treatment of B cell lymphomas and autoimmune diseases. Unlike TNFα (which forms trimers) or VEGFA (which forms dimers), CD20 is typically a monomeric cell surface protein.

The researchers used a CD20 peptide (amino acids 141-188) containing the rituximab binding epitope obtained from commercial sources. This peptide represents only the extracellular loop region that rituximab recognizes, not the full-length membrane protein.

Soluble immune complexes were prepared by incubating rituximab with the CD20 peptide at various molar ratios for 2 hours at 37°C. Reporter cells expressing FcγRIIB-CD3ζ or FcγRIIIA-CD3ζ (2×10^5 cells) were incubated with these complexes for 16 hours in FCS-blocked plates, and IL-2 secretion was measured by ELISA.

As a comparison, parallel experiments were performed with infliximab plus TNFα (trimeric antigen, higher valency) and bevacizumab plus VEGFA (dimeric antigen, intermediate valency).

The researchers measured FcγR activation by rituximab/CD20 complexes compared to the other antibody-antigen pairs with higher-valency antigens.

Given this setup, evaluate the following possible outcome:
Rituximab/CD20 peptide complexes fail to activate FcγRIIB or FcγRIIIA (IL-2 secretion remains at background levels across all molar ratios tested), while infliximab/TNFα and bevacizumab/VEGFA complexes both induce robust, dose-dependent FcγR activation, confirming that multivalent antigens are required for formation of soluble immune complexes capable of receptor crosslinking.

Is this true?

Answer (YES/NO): YES